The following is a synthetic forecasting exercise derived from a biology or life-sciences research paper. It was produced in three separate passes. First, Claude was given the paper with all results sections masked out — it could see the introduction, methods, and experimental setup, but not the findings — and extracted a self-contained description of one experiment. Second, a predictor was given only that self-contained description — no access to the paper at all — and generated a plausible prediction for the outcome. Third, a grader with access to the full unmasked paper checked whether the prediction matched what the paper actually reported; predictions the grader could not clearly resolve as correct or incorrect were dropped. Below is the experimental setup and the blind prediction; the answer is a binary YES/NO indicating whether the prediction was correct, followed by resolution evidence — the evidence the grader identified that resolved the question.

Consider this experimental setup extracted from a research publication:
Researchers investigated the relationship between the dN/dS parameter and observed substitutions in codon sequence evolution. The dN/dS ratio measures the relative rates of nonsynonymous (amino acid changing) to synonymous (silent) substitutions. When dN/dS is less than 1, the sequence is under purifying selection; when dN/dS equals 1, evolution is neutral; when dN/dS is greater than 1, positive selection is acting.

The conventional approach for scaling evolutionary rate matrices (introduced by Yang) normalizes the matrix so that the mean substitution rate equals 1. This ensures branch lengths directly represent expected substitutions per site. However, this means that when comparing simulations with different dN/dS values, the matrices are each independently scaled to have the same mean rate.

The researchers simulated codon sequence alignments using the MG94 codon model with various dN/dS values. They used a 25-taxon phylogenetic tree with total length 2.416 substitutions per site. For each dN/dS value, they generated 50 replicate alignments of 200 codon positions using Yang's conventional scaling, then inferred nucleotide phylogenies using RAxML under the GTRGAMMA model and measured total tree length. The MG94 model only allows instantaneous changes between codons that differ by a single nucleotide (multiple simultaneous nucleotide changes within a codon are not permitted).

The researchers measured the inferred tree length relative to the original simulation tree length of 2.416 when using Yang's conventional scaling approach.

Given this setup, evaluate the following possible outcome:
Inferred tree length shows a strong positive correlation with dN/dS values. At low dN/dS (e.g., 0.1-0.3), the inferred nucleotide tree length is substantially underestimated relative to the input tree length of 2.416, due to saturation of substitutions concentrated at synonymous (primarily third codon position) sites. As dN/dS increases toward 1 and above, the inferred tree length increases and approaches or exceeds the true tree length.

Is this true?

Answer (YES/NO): NO